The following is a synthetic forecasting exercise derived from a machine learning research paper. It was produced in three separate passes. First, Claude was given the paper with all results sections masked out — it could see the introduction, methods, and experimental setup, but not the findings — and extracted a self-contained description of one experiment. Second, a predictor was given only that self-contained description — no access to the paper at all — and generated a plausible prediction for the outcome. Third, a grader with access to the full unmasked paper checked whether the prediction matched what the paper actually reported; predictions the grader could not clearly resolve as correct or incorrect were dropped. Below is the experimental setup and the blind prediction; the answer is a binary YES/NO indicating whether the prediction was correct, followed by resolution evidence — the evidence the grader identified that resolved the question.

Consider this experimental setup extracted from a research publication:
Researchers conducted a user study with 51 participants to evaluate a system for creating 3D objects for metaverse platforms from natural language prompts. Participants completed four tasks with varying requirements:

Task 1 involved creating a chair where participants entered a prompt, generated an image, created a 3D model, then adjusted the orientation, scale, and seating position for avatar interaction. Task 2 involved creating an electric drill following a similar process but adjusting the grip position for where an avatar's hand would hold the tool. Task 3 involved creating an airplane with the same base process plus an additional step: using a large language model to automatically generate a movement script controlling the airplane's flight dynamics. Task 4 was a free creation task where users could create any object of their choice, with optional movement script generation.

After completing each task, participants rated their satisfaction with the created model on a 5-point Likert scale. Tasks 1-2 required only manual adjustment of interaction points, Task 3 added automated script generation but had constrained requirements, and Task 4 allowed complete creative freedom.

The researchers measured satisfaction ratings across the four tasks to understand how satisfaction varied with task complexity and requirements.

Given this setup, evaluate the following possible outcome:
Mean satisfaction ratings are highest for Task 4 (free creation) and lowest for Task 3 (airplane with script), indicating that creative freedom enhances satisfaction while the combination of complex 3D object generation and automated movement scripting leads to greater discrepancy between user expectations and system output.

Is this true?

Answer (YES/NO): NO